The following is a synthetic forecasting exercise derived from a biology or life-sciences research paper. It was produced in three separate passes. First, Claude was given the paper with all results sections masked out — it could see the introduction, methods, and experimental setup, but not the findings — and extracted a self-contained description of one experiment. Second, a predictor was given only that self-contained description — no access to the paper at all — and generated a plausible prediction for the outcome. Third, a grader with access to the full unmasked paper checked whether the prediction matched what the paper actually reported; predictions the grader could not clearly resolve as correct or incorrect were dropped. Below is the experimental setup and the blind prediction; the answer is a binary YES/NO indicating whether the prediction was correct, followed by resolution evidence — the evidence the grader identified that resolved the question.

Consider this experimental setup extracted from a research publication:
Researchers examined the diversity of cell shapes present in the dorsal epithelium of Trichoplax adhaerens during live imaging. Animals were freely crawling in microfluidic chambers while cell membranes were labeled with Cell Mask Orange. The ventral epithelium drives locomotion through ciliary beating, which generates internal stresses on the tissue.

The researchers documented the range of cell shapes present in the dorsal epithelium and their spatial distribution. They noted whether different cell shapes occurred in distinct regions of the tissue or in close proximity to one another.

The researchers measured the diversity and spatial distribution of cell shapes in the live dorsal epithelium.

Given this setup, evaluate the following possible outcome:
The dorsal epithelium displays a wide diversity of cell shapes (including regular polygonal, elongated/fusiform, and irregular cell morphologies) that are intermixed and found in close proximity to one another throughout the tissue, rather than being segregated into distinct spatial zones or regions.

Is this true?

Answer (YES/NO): YES